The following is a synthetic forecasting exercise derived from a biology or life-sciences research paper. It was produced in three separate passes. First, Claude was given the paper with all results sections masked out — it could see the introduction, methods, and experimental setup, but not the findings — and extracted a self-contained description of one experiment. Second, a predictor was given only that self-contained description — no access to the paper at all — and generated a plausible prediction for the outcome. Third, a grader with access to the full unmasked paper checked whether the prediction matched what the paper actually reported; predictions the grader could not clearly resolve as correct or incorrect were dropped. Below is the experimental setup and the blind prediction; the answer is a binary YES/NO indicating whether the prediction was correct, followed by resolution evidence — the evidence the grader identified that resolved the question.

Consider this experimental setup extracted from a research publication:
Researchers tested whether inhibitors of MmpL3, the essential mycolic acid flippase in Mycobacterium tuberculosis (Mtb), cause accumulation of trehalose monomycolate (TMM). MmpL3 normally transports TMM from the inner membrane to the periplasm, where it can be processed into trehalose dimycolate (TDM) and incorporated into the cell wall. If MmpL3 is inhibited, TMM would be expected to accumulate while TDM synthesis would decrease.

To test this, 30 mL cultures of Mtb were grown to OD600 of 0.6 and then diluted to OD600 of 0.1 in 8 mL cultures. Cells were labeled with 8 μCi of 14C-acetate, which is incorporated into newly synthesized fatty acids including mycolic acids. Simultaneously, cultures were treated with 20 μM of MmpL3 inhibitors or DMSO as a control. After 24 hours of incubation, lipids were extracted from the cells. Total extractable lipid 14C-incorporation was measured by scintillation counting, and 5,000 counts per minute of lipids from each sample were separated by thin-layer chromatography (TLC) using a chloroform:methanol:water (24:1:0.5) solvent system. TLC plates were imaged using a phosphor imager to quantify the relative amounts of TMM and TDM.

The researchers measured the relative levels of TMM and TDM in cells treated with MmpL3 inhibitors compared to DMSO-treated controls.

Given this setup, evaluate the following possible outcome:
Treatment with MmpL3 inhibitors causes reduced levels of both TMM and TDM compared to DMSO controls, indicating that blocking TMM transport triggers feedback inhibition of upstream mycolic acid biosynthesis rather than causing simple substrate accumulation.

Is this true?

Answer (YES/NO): NO